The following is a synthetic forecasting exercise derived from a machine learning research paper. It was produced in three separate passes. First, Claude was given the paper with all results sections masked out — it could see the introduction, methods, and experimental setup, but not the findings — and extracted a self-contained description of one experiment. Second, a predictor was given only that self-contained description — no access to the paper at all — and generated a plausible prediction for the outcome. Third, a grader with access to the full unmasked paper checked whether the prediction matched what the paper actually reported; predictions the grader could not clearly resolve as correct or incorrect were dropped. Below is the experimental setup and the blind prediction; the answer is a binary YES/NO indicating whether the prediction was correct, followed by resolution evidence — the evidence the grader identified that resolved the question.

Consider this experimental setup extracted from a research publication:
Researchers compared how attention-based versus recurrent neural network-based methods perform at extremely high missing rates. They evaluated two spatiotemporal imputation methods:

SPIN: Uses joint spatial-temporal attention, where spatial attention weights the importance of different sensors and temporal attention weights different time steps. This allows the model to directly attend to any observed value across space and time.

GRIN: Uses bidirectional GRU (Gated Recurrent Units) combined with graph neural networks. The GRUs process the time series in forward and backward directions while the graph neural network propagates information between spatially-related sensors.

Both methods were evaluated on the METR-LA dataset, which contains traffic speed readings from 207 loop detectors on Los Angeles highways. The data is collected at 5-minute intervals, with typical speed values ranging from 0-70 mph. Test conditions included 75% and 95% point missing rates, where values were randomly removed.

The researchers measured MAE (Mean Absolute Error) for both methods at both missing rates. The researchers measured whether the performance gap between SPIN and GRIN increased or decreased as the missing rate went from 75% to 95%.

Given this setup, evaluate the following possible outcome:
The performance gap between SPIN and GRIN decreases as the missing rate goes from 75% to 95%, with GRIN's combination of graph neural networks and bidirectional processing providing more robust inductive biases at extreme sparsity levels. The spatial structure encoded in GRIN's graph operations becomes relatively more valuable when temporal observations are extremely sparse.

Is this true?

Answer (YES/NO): NO